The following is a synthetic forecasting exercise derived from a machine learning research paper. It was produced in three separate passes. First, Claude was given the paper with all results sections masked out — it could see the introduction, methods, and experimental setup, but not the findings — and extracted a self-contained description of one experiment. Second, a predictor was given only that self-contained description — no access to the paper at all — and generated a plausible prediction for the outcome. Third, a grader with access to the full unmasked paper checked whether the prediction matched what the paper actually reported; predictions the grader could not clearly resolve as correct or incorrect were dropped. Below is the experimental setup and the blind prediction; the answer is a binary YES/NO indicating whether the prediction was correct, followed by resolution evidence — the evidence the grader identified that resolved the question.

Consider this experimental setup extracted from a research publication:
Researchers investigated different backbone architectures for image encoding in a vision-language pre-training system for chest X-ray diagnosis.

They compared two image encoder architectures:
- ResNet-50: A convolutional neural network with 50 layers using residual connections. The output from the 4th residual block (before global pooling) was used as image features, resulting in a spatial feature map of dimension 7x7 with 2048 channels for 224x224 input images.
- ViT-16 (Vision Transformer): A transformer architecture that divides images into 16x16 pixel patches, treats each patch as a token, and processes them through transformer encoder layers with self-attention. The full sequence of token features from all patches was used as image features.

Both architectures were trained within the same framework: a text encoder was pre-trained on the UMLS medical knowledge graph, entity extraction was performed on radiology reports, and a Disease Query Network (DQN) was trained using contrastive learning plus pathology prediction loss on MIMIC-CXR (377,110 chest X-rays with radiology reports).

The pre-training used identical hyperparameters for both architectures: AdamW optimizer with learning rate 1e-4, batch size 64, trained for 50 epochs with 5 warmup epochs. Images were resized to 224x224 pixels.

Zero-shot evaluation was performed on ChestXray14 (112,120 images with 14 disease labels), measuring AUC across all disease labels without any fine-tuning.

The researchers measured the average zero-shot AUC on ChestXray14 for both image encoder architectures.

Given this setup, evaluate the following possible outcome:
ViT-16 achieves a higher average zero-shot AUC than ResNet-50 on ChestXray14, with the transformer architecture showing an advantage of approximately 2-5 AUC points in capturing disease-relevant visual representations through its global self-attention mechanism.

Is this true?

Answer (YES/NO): NO